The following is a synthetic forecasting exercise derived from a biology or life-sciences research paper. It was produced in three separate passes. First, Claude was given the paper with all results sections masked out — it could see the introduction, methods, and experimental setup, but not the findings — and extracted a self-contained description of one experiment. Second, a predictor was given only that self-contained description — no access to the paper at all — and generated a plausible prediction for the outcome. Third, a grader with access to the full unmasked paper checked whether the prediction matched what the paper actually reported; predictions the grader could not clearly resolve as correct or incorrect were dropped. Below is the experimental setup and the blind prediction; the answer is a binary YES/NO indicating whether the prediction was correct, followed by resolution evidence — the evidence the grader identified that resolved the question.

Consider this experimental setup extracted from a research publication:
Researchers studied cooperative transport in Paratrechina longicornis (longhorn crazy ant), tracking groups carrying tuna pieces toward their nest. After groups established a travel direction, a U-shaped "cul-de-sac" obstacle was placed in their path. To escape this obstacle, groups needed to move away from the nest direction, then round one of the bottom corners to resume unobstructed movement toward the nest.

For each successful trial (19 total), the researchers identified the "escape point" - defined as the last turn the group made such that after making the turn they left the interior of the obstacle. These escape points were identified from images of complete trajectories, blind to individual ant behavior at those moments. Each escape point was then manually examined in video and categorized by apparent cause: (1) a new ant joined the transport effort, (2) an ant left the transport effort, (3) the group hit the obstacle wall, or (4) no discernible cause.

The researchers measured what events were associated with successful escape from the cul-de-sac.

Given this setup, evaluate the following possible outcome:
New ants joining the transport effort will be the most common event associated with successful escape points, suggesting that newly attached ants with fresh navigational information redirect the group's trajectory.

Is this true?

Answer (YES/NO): NO